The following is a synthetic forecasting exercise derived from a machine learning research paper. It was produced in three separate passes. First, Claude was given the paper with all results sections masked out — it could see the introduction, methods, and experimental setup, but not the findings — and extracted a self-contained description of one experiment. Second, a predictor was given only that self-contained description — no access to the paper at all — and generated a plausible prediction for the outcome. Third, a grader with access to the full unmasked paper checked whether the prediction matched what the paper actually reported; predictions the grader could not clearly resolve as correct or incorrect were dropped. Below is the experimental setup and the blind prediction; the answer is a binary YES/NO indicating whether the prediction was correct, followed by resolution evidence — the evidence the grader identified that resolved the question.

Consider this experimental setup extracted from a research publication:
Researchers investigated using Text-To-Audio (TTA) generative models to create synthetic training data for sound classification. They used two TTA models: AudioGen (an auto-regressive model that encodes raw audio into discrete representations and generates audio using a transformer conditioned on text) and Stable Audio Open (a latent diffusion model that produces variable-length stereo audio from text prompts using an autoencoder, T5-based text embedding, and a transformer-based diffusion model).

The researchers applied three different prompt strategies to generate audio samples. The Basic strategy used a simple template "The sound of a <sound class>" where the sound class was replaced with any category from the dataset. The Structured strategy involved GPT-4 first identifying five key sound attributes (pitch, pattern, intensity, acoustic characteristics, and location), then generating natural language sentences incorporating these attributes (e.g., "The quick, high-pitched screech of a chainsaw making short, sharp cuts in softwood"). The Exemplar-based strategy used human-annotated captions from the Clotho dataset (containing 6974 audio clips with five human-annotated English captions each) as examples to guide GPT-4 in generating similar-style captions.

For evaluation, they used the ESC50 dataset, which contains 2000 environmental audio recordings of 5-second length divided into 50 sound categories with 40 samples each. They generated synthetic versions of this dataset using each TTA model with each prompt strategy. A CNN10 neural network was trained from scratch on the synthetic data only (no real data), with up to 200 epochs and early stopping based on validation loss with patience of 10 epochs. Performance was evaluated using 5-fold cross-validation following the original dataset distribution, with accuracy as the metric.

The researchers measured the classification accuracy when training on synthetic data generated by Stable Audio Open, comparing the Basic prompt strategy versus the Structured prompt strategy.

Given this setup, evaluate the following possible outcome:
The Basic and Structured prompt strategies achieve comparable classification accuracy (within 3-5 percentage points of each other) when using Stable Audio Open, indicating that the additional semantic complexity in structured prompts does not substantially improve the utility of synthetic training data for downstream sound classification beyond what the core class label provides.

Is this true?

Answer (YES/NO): NO